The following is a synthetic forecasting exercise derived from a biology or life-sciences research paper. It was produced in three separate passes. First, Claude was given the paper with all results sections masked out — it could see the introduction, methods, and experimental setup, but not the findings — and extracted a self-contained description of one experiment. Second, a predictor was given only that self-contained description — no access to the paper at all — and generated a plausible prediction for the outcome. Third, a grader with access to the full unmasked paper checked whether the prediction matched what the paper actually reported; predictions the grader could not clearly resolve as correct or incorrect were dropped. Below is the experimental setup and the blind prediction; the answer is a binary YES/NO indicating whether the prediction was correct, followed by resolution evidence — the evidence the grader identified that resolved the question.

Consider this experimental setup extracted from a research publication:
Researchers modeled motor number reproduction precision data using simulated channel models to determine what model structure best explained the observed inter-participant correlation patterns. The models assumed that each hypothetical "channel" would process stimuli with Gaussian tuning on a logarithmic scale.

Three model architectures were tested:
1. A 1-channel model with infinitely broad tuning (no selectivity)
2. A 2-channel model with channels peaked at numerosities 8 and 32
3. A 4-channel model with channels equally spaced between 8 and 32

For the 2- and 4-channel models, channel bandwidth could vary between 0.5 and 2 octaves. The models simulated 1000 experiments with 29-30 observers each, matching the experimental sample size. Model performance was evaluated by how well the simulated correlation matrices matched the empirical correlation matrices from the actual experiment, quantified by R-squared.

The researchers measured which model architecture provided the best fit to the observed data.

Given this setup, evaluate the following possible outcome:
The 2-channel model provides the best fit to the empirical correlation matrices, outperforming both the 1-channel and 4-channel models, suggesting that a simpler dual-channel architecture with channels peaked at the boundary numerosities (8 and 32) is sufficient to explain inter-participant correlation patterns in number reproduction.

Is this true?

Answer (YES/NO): NO